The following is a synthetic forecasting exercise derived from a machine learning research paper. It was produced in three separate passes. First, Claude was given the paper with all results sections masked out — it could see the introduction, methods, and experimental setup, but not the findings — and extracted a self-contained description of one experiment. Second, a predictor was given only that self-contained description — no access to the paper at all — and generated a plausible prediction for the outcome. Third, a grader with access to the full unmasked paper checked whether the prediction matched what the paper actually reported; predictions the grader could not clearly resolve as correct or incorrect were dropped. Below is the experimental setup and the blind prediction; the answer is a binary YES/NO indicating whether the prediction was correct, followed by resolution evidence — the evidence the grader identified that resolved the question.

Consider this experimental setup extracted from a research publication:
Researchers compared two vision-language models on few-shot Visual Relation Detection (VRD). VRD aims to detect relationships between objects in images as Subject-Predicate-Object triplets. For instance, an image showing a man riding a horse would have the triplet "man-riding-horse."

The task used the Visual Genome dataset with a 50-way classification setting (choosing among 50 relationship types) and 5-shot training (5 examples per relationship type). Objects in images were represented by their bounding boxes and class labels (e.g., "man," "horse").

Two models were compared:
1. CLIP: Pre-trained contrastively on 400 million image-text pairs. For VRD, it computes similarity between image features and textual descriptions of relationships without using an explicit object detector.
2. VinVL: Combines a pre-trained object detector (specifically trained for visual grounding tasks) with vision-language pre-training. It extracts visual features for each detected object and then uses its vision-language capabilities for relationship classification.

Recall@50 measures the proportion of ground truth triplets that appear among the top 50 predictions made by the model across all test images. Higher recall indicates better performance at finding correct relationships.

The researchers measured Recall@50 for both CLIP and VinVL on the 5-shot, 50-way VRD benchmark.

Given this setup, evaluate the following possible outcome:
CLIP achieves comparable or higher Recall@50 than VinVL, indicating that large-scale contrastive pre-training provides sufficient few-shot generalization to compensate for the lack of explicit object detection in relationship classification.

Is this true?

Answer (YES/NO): YES